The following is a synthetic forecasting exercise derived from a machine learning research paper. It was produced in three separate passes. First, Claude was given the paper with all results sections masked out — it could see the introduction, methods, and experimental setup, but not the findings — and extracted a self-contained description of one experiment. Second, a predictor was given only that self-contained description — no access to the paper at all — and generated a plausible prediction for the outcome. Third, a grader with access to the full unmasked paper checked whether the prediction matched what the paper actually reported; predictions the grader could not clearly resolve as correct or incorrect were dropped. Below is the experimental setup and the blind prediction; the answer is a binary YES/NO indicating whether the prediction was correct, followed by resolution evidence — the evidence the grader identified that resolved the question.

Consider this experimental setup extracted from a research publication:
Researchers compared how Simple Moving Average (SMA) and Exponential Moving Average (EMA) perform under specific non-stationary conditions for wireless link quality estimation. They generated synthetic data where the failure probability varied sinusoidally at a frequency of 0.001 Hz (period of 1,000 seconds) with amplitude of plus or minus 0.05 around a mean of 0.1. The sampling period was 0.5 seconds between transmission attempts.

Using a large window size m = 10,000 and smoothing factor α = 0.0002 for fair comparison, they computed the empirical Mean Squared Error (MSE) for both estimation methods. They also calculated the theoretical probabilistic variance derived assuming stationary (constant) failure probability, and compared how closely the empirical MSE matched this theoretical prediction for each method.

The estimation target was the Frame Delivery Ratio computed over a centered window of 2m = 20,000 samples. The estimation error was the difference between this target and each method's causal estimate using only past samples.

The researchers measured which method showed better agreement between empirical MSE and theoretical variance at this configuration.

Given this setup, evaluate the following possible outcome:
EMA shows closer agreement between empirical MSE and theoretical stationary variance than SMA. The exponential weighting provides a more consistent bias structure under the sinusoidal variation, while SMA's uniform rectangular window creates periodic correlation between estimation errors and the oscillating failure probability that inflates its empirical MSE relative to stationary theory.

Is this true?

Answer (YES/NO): NO